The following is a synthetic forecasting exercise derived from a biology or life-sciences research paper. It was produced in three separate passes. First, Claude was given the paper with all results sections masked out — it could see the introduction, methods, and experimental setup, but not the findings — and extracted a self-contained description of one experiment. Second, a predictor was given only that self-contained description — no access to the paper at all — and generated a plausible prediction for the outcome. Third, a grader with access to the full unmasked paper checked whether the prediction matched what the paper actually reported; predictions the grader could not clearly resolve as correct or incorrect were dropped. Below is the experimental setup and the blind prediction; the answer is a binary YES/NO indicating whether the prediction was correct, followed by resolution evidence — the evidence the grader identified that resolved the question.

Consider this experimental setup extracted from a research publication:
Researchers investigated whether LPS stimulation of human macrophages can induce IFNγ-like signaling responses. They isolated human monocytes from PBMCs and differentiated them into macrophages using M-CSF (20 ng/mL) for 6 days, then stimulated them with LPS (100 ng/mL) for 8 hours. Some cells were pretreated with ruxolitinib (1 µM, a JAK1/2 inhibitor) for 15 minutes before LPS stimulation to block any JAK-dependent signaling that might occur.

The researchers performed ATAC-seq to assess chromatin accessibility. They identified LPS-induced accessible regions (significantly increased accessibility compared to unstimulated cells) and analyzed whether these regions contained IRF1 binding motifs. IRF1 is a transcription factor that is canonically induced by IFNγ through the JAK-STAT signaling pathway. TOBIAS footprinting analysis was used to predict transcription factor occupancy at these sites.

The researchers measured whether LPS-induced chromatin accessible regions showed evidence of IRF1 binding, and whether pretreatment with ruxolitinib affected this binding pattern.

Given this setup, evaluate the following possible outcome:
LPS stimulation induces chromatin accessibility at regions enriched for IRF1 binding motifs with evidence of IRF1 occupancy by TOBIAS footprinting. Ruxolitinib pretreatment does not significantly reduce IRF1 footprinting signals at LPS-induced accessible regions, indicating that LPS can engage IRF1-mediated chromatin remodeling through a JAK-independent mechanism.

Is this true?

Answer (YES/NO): NO